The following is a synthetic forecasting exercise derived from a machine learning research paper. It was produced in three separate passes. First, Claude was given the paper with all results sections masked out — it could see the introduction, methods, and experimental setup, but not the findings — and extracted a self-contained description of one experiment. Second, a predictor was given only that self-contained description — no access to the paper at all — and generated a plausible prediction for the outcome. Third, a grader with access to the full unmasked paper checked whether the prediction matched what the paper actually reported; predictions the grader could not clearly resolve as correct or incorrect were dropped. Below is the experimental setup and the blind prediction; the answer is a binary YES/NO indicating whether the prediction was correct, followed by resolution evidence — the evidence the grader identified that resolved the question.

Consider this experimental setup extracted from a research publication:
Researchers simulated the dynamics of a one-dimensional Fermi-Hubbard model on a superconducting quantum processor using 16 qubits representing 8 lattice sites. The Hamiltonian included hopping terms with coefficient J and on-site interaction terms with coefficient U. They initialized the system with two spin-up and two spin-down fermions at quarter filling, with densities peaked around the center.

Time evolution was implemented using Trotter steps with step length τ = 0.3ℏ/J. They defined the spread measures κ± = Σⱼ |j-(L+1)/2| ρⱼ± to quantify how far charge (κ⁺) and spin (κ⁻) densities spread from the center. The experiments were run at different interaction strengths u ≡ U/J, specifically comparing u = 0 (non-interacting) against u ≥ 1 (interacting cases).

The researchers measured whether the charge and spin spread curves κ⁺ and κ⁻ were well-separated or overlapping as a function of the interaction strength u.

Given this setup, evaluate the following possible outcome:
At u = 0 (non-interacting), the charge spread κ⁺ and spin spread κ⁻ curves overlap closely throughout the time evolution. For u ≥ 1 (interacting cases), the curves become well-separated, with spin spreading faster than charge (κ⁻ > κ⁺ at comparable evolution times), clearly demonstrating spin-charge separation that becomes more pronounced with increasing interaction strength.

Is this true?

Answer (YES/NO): NO